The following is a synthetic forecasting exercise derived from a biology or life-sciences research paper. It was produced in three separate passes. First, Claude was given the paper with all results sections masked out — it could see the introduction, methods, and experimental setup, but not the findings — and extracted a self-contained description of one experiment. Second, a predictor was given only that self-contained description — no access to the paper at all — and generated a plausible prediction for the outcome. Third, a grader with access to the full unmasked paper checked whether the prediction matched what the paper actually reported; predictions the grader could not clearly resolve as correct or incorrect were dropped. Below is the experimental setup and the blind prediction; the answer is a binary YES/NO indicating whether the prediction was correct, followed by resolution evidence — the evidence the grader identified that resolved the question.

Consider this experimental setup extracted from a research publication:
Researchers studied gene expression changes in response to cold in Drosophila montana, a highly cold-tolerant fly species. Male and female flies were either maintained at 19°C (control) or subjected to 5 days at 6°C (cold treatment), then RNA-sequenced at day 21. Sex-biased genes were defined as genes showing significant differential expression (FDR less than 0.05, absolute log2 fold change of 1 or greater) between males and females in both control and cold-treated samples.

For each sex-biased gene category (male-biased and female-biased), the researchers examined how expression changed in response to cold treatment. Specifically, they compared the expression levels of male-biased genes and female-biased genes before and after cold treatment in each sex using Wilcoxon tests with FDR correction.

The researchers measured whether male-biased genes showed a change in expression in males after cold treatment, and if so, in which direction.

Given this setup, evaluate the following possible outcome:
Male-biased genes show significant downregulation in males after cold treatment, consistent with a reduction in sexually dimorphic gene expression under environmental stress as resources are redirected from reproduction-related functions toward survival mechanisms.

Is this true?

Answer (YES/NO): YES